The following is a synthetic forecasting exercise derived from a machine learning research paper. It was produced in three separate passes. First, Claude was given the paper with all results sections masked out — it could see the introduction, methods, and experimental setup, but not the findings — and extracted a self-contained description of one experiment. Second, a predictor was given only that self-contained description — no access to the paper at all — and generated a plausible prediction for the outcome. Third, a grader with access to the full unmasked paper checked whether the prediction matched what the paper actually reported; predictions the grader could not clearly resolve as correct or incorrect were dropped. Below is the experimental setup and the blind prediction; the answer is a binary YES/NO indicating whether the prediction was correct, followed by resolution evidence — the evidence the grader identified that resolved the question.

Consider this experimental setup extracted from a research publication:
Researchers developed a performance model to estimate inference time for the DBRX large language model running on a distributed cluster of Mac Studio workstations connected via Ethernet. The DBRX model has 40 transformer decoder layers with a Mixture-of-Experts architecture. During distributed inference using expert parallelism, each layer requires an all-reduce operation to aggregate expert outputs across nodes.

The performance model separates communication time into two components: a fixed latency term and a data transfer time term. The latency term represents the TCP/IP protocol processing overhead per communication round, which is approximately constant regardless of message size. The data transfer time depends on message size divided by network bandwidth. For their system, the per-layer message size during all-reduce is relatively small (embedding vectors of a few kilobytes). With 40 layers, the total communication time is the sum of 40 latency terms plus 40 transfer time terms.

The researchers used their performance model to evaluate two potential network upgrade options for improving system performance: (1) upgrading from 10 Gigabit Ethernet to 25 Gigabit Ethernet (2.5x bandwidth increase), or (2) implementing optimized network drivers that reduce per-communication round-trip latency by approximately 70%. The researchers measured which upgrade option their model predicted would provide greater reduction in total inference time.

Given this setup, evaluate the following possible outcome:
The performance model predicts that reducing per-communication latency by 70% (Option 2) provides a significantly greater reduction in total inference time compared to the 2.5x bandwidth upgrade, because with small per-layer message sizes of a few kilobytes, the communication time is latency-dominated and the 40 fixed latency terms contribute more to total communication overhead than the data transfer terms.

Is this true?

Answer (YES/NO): YES